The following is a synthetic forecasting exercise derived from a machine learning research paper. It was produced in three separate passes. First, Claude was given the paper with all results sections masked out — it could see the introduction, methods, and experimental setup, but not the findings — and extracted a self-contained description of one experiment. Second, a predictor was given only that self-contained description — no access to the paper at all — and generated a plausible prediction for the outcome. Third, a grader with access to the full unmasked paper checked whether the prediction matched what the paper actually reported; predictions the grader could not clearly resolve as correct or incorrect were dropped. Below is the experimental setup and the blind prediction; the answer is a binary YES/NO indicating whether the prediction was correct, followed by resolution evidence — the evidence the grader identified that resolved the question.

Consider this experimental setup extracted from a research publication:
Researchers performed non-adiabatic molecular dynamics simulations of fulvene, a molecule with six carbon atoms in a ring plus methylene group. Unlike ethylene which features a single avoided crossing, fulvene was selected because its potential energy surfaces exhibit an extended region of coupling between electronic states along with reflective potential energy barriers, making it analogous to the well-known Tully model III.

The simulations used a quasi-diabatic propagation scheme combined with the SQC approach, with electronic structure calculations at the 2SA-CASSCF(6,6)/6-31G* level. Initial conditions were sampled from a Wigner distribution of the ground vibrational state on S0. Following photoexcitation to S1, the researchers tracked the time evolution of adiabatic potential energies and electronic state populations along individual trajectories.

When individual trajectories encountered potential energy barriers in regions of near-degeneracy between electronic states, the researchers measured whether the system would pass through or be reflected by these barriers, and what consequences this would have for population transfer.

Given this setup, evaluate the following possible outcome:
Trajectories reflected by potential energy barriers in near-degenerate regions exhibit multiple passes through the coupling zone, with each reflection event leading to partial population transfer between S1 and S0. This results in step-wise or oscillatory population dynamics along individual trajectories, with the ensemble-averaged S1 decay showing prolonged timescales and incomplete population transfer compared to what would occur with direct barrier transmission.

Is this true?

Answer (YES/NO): YES